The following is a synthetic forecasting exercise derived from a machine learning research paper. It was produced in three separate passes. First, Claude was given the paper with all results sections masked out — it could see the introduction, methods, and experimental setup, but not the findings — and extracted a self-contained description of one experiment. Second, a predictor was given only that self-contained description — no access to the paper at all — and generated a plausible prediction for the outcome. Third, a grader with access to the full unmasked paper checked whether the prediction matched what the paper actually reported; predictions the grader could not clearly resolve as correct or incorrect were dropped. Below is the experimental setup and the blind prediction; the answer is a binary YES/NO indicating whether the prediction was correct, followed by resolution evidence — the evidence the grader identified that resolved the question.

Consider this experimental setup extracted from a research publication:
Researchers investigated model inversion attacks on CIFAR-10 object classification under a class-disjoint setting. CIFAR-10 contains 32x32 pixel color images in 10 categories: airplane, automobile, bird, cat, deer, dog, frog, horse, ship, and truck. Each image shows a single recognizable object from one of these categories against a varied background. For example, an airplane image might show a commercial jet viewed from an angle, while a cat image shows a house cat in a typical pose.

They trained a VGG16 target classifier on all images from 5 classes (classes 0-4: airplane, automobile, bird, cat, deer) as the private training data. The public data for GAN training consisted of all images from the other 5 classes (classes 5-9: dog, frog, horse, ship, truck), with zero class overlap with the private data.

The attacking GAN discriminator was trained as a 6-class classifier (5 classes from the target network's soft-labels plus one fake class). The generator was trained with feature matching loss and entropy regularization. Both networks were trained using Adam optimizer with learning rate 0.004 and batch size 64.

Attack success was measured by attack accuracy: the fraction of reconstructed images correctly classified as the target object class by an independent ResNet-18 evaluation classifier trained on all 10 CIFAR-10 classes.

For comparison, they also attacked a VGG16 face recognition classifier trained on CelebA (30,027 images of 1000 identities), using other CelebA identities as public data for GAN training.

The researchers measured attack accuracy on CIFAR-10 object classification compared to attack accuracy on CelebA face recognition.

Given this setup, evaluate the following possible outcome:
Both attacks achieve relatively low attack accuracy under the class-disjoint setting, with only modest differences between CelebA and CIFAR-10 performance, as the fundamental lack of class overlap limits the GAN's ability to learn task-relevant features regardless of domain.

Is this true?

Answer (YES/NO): NO